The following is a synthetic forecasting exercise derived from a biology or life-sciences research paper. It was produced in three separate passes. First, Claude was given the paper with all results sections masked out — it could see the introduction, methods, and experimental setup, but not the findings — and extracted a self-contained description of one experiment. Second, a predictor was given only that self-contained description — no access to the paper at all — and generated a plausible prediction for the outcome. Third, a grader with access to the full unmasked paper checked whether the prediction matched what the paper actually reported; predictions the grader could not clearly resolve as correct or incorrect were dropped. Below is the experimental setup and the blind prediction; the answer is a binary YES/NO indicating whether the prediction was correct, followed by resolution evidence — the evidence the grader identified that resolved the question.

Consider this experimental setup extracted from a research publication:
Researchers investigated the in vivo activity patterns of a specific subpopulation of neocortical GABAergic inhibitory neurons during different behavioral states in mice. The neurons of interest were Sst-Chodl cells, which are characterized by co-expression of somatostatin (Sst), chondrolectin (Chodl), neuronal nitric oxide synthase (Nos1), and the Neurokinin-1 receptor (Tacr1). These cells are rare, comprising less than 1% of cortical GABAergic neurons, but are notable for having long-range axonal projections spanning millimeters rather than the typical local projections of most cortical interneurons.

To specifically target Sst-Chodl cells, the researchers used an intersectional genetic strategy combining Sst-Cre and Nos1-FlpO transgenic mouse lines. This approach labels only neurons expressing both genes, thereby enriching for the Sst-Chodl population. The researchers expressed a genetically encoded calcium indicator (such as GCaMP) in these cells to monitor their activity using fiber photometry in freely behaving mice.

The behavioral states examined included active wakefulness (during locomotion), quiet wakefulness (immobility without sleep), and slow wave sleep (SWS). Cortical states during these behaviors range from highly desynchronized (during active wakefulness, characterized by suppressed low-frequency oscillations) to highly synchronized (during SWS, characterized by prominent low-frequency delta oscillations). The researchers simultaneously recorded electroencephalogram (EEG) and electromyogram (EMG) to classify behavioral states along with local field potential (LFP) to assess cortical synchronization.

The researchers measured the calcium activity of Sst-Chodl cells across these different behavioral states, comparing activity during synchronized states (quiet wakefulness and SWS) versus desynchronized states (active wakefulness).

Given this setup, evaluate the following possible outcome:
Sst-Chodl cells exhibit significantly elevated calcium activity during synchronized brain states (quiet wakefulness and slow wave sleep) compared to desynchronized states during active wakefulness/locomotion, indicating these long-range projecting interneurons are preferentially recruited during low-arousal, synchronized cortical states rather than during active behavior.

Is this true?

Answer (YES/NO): YES